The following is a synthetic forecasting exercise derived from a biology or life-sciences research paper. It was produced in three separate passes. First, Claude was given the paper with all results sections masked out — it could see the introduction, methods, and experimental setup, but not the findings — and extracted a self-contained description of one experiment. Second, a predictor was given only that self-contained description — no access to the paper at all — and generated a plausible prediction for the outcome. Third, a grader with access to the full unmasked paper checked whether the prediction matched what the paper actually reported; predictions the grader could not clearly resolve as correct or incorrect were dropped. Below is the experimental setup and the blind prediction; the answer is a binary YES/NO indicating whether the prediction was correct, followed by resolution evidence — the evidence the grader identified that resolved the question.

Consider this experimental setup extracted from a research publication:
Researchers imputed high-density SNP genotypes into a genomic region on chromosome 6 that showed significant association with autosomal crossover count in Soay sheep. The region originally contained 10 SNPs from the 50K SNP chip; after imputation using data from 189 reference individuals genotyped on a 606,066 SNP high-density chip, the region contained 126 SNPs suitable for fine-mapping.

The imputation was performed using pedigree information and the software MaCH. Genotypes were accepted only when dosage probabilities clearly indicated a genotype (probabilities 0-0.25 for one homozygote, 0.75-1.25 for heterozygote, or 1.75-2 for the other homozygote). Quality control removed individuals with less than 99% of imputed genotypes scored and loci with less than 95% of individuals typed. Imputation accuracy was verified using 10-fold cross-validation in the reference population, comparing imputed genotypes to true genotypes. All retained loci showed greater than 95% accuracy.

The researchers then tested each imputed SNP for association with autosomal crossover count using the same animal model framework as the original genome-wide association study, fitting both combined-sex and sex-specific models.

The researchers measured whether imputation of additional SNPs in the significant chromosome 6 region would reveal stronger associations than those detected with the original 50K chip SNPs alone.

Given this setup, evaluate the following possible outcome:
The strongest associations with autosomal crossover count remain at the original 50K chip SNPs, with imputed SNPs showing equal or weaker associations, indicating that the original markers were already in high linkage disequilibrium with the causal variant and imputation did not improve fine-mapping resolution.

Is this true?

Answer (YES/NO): NO